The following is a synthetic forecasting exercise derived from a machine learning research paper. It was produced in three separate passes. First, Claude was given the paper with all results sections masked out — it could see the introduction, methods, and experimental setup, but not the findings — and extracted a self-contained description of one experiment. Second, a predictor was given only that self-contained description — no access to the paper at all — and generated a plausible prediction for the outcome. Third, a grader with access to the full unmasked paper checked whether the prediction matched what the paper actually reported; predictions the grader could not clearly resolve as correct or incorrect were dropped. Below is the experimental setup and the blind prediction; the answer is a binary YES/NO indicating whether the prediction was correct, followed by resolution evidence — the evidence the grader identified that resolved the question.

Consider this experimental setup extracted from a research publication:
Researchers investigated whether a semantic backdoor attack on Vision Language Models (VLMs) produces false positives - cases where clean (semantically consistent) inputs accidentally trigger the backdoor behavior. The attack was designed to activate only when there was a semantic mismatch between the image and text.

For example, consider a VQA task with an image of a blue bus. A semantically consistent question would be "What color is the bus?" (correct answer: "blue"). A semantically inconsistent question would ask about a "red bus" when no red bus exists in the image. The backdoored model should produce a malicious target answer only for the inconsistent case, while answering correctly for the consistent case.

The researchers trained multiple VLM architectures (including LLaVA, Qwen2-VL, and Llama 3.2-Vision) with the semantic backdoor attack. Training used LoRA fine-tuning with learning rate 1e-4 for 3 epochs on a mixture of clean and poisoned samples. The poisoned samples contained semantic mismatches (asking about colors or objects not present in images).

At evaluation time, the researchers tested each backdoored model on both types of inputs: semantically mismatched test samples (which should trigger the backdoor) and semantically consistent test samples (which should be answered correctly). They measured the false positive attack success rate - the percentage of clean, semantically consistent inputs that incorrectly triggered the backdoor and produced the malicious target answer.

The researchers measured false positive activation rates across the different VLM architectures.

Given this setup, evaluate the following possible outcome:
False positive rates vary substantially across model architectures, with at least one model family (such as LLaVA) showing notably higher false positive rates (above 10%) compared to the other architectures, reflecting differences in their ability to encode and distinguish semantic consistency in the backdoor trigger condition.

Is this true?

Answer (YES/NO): NO